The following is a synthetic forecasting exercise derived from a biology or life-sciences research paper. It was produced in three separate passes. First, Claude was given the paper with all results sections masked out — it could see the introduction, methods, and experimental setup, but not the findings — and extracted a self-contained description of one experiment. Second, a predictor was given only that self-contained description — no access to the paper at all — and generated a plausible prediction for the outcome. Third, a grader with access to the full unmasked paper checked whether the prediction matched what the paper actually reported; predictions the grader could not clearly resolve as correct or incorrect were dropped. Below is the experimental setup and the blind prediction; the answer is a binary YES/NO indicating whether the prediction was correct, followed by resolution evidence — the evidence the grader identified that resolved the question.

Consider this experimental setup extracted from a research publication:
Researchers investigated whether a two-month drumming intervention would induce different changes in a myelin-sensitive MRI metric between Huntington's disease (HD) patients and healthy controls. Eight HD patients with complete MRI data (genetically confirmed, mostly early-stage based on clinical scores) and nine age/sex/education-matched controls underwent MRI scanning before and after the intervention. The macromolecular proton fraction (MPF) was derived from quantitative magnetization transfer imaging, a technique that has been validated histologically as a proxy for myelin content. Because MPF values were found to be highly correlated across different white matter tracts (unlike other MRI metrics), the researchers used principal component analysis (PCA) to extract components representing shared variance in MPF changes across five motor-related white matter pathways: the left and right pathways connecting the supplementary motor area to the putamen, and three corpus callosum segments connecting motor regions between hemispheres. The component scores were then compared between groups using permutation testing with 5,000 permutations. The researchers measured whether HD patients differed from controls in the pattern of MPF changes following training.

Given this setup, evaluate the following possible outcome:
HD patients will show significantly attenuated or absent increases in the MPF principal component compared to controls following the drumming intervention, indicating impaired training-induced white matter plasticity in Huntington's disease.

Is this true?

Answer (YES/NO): NO